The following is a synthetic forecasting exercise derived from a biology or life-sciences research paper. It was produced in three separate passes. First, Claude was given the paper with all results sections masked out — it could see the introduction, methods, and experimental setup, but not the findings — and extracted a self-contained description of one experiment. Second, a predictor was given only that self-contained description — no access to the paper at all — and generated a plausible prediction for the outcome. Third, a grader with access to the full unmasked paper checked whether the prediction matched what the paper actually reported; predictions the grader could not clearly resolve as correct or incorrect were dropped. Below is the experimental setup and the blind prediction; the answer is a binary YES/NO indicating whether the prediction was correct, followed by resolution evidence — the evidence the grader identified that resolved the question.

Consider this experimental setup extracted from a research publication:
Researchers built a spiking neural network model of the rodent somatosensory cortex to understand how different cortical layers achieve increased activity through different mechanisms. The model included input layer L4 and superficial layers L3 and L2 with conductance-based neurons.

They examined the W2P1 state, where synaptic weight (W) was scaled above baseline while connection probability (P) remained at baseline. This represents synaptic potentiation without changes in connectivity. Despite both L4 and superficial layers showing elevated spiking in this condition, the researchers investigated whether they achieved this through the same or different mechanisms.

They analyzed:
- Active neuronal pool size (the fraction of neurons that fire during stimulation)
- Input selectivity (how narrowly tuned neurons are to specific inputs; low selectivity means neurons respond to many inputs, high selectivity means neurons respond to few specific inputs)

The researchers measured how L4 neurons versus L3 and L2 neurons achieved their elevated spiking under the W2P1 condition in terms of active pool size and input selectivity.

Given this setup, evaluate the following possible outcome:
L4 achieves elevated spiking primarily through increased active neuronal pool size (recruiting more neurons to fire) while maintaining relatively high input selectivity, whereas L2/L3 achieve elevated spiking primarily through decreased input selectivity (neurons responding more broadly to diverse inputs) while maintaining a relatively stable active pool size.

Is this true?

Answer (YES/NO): NO